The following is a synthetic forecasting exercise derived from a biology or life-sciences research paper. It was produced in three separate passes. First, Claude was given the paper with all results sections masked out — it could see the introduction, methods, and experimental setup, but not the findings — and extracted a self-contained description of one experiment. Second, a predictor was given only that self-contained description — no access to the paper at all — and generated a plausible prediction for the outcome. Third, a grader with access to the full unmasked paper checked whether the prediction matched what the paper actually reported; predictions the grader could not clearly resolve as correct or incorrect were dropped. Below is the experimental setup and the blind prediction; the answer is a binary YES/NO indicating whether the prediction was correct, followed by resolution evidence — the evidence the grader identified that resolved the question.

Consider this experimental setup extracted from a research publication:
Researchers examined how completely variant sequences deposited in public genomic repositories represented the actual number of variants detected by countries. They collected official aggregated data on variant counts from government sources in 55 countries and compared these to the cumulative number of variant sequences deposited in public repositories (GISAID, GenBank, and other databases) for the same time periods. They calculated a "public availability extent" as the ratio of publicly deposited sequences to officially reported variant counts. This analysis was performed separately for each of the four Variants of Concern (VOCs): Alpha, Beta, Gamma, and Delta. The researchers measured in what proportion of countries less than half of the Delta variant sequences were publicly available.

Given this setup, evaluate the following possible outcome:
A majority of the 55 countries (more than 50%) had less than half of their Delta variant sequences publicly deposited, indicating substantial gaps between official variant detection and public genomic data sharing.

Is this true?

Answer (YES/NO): YES